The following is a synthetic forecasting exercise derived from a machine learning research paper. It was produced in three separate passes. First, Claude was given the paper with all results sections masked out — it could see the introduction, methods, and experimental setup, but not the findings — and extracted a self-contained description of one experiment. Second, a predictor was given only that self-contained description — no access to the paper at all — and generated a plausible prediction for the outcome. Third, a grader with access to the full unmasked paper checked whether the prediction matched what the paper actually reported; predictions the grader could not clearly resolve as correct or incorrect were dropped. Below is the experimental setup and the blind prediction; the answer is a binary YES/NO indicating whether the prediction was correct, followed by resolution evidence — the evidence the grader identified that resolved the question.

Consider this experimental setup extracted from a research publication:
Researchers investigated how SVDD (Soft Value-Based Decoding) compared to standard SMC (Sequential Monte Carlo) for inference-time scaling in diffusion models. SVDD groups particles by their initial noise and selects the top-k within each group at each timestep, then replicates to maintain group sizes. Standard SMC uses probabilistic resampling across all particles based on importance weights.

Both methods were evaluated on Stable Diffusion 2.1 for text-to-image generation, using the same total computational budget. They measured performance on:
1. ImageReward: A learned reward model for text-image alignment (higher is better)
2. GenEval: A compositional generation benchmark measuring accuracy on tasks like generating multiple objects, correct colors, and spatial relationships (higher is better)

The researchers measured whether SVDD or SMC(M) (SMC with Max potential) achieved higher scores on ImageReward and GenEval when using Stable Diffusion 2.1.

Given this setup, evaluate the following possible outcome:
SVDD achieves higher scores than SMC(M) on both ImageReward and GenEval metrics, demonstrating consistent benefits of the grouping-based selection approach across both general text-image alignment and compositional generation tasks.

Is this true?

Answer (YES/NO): NO